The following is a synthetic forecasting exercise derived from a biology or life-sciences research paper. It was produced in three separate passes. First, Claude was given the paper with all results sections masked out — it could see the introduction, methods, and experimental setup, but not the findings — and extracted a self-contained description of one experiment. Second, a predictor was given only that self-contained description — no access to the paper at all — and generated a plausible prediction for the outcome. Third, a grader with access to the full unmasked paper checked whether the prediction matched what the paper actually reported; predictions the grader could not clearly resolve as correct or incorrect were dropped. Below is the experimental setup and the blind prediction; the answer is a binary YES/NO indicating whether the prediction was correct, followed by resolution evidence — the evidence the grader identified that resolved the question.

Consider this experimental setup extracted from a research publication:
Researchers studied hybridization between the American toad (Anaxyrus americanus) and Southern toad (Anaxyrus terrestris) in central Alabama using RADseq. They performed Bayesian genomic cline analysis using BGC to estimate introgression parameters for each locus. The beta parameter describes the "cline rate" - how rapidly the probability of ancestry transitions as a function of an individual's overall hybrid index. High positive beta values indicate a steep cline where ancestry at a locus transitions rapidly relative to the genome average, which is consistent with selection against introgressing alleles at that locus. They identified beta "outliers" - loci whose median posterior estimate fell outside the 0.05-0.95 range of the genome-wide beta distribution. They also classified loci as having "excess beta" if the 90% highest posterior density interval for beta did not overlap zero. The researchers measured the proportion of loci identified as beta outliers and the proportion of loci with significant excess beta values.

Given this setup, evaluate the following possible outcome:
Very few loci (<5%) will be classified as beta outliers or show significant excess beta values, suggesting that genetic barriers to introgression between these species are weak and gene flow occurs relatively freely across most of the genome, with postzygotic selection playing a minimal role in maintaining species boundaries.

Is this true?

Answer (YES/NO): NO